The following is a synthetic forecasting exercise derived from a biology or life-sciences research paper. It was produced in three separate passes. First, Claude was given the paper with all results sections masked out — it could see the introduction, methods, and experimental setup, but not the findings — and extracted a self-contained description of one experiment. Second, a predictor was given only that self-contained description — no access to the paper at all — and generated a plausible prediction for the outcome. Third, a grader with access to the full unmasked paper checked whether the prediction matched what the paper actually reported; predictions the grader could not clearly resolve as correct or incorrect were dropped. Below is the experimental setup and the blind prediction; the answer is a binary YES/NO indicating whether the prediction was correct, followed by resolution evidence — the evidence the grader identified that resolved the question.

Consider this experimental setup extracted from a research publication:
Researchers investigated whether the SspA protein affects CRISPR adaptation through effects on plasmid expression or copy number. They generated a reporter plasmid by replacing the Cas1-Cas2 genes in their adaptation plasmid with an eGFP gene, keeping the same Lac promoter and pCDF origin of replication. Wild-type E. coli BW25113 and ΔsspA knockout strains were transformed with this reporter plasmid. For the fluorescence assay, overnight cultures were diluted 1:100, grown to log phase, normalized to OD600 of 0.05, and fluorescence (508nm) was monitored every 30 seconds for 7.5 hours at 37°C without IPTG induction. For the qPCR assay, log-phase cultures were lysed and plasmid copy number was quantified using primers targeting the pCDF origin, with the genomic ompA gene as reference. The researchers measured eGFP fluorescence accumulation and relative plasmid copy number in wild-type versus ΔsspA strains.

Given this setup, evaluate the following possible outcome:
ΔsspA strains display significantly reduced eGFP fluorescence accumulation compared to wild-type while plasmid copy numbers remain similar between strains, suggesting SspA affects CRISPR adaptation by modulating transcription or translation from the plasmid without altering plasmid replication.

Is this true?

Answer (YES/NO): NO